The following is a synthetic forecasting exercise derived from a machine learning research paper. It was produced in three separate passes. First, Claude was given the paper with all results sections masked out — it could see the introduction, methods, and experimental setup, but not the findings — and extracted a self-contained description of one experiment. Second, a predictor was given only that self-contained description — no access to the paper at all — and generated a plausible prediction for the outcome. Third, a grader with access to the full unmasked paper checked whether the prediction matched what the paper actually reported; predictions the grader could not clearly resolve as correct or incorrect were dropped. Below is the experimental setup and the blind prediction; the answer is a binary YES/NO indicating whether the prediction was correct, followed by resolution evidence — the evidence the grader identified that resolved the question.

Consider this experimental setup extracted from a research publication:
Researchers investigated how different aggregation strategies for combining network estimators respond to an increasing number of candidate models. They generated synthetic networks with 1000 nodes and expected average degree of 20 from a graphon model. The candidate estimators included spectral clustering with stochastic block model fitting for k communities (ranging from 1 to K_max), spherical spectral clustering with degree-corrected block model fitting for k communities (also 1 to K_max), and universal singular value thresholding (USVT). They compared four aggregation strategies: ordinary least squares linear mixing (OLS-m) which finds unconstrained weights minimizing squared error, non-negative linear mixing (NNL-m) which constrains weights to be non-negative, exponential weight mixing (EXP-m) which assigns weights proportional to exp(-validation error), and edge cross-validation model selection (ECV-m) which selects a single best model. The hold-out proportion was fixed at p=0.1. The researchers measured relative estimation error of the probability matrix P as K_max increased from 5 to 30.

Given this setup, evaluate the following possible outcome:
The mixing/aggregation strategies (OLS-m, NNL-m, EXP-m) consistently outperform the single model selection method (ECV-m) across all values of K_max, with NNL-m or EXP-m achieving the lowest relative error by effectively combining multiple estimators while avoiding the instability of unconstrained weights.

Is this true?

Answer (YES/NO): NO